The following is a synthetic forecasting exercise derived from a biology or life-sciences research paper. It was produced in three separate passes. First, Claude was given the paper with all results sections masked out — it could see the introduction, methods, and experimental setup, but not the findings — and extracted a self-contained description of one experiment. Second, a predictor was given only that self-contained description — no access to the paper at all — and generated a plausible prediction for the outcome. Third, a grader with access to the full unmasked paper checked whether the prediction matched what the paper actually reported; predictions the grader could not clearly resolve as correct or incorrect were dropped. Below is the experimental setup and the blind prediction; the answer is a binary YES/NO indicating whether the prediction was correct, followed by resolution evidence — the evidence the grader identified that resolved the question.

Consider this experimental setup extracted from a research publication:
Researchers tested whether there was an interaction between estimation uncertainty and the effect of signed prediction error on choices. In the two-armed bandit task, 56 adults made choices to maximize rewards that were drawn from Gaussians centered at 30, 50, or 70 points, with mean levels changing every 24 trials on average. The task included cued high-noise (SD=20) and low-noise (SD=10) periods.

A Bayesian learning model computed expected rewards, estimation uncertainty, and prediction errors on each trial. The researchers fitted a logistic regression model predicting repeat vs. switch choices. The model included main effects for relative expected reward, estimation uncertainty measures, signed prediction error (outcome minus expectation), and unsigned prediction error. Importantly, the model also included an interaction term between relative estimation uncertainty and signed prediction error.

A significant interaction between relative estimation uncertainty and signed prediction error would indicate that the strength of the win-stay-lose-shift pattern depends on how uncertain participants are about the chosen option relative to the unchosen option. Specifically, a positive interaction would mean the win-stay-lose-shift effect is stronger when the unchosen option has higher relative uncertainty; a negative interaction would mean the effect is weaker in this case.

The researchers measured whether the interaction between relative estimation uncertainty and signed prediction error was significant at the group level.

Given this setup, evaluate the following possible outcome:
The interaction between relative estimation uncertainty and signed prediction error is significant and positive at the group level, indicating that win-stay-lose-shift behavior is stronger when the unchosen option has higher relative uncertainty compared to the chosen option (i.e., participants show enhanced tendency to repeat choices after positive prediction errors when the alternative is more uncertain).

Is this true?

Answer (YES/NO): YES